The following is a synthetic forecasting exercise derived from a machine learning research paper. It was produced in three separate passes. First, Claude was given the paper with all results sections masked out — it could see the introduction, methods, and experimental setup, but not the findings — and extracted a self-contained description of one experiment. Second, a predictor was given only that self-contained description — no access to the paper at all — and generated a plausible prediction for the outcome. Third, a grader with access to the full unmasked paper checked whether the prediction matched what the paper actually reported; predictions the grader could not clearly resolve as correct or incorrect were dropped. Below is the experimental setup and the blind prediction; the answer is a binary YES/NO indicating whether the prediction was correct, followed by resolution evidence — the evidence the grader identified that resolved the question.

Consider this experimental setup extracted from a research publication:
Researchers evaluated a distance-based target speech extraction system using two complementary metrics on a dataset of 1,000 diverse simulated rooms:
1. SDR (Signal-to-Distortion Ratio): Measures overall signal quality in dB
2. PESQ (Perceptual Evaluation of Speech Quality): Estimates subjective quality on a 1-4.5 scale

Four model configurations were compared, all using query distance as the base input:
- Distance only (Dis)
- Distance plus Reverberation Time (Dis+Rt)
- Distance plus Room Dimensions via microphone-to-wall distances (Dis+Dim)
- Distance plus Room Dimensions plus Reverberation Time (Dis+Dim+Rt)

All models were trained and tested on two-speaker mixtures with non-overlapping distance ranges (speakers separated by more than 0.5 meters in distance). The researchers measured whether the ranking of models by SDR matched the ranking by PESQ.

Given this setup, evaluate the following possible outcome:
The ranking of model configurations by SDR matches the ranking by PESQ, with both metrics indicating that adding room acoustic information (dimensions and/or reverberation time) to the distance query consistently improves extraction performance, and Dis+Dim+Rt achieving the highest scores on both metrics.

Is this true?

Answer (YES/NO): YES